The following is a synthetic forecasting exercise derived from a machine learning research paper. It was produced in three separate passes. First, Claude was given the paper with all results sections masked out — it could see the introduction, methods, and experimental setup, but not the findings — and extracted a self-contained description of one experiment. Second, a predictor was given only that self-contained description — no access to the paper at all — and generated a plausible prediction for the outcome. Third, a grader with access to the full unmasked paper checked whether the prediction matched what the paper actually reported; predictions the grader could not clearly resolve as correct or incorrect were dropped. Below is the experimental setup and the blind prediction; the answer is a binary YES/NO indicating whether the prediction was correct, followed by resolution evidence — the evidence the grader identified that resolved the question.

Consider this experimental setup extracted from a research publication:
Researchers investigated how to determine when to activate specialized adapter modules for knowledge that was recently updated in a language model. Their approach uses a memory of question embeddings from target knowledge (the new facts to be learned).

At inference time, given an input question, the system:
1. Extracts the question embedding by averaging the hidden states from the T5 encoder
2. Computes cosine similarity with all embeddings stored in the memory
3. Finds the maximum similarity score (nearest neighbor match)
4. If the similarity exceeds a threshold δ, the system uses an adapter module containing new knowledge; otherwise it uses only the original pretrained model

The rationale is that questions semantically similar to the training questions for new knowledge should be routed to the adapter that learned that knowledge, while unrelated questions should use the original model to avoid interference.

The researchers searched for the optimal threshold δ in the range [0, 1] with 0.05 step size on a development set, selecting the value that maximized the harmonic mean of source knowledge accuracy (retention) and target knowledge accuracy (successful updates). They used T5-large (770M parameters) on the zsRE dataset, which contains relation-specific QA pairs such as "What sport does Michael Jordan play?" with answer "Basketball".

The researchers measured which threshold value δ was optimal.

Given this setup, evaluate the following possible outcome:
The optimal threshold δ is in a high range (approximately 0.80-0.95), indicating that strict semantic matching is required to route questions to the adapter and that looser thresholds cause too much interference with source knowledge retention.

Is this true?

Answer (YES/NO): YES